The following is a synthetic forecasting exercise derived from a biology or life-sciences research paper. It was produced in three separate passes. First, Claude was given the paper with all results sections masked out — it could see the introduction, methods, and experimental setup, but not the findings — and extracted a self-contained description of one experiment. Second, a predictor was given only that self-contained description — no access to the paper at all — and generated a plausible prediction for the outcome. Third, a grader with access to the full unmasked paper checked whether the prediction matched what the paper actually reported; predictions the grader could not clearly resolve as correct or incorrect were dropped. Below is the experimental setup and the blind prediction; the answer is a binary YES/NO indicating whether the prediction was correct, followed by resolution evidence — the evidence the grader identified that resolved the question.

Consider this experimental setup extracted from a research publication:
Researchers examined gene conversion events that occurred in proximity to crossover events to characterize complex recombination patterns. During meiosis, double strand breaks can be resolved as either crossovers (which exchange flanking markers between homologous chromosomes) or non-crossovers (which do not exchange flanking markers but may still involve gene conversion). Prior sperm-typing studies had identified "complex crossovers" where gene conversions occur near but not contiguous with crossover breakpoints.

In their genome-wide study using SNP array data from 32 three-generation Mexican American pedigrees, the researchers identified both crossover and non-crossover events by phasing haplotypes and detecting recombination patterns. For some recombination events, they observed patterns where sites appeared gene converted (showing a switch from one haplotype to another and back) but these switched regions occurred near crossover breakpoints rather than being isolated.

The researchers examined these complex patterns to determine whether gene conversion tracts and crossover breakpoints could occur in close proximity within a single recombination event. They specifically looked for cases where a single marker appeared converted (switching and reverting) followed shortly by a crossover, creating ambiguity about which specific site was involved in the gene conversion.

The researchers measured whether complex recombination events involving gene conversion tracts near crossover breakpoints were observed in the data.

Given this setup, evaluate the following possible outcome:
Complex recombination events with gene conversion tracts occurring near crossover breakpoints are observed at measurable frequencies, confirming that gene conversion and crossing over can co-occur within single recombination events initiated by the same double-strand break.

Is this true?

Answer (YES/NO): YES